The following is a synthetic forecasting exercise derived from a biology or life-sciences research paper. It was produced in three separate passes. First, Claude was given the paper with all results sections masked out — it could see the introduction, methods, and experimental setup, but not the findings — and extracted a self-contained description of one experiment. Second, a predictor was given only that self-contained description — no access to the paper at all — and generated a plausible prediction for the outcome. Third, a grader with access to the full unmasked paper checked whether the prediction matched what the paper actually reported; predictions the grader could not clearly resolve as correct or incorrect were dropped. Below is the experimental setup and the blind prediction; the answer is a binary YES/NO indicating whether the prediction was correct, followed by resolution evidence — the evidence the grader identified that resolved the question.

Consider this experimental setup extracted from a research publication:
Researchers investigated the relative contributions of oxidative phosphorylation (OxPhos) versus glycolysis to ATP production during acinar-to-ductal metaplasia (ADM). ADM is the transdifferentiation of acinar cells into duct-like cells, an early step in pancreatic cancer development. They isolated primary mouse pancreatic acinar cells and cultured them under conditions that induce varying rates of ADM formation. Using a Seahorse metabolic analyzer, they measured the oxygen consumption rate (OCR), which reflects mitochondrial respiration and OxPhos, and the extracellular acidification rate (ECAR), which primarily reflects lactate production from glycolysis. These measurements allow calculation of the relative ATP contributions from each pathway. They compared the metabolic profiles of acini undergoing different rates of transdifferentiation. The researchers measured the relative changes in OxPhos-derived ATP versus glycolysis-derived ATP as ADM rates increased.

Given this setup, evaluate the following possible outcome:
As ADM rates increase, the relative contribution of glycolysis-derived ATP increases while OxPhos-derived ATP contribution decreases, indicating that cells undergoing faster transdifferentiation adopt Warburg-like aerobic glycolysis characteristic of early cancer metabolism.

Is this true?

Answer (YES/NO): YES